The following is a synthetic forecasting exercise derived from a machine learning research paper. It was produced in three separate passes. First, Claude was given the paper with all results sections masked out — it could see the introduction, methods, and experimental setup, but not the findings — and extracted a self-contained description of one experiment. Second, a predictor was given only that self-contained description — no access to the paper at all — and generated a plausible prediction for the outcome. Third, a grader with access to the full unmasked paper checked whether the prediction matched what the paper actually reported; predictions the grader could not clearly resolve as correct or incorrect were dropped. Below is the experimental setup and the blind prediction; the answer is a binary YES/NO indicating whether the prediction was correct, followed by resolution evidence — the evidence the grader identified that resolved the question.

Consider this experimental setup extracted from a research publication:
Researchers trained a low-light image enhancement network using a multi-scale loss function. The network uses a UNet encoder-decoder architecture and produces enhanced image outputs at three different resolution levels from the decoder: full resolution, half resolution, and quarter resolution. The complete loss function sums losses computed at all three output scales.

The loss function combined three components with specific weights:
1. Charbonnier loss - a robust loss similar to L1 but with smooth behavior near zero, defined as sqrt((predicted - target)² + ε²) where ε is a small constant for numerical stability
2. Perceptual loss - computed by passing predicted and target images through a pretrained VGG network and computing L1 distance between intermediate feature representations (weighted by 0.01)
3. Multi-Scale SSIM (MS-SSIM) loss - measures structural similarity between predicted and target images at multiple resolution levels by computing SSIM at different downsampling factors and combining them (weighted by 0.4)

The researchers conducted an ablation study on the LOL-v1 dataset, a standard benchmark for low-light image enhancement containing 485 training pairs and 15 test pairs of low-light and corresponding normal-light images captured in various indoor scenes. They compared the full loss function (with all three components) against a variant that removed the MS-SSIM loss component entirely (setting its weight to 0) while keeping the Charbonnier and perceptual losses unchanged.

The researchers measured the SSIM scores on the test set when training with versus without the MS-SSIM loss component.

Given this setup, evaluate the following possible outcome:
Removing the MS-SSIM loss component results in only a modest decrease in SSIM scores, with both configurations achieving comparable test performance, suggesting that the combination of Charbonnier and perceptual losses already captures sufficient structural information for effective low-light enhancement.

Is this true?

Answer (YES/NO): NO